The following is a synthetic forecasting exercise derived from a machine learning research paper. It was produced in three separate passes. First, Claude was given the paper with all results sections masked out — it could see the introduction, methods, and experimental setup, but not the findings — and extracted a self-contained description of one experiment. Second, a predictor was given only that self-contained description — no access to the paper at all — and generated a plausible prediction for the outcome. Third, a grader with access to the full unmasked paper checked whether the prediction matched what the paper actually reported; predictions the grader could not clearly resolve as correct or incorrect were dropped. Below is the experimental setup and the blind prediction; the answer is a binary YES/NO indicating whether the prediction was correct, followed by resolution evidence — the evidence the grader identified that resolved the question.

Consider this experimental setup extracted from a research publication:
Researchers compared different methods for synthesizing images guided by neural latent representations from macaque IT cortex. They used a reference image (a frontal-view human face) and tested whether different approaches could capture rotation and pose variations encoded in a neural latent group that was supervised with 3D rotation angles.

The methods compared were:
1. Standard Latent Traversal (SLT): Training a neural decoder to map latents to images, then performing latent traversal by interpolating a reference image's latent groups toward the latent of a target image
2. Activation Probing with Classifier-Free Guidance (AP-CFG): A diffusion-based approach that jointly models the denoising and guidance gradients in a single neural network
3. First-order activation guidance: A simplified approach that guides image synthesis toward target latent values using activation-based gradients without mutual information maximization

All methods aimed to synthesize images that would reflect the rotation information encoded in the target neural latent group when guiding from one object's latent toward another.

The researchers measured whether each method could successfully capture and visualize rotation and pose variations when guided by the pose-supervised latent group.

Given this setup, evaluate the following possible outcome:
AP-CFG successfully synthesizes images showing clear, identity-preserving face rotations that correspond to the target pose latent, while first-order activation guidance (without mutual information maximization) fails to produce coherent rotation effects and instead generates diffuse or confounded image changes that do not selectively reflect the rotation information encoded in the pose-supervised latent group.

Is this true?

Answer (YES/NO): NO